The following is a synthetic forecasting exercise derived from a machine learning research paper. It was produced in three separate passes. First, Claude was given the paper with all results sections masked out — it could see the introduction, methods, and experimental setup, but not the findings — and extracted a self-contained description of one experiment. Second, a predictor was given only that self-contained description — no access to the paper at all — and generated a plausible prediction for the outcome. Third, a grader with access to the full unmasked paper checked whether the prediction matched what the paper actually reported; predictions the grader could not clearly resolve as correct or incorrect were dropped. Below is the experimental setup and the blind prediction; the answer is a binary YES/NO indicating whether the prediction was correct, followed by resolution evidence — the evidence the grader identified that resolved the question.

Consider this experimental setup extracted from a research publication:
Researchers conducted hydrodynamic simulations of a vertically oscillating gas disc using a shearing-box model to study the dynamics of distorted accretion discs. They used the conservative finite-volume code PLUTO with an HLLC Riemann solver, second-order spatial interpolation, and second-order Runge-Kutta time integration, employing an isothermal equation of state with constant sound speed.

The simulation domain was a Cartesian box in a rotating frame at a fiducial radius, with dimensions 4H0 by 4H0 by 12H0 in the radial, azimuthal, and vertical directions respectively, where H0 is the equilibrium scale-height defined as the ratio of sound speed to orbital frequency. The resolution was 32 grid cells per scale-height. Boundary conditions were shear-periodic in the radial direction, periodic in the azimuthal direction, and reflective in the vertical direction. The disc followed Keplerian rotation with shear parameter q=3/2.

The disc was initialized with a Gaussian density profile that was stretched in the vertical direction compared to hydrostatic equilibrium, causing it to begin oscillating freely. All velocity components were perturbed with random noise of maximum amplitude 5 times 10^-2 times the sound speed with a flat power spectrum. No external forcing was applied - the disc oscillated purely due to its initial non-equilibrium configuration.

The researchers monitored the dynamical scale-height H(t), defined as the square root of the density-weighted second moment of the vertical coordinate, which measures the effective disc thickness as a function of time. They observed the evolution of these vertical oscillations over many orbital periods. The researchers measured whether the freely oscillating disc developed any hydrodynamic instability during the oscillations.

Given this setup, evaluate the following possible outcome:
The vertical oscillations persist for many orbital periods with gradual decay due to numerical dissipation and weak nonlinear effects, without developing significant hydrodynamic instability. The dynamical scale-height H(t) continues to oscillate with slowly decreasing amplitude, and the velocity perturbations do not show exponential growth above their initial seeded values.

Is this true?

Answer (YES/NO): NO